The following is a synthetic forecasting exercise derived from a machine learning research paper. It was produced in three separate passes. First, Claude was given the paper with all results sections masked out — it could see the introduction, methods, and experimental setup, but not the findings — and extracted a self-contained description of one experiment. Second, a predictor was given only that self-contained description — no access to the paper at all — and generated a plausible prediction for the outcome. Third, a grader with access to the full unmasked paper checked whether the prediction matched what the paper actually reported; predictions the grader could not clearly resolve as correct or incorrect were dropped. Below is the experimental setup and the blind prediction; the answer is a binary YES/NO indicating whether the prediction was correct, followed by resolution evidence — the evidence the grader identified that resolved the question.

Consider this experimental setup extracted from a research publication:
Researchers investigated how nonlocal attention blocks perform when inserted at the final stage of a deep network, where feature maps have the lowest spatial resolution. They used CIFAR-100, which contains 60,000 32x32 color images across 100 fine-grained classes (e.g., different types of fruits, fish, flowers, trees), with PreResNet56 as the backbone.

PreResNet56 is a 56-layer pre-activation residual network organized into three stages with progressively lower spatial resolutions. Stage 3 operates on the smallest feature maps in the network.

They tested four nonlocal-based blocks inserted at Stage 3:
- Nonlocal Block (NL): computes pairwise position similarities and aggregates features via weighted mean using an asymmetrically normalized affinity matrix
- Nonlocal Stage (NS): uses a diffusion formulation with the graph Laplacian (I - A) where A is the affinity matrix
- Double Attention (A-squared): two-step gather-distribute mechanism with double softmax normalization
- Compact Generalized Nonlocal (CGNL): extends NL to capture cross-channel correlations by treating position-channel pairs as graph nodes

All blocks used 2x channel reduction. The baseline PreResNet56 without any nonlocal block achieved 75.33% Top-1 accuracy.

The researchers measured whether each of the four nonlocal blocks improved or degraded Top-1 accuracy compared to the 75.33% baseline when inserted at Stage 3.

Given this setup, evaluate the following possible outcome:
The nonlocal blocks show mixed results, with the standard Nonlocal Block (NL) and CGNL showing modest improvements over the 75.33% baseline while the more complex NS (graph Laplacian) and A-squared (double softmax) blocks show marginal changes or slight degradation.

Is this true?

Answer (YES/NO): NO